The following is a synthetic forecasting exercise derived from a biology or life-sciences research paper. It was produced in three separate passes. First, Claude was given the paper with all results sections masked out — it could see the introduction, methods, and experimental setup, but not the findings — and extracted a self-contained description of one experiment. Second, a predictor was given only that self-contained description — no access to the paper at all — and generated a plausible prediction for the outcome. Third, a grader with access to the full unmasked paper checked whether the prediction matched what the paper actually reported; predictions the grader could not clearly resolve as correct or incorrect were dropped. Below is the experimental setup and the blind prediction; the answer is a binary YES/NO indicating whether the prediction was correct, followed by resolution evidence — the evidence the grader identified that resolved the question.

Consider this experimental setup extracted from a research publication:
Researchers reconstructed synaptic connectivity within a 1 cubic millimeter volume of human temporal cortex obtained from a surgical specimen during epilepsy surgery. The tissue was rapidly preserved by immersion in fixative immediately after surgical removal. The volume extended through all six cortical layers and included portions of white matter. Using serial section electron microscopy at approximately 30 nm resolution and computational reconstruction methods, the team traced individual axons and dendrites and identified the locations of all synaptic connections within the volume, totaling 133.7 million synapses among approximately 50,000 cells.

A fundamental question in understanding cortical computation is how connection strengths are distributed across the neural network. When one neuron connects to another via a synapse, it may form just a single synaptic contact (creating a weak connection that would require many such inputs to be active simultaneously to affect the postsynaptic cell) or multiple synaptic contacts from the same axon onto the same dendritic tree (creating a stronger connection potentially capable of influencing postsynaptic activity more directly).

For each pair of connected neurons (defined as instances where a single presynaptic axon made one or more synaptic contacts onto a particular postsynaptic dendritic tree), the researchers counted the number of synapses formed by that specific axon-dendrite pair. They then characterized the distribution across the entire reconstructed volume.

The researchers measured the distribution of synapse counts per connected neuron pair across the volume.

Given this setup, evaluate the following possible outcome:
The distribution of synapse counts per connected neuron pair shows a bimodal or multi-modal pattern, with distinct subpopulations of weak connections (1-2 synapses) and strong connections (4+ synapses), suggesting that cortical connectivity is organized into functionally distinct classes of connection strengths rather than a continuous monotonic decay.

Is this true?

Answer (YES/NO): NO